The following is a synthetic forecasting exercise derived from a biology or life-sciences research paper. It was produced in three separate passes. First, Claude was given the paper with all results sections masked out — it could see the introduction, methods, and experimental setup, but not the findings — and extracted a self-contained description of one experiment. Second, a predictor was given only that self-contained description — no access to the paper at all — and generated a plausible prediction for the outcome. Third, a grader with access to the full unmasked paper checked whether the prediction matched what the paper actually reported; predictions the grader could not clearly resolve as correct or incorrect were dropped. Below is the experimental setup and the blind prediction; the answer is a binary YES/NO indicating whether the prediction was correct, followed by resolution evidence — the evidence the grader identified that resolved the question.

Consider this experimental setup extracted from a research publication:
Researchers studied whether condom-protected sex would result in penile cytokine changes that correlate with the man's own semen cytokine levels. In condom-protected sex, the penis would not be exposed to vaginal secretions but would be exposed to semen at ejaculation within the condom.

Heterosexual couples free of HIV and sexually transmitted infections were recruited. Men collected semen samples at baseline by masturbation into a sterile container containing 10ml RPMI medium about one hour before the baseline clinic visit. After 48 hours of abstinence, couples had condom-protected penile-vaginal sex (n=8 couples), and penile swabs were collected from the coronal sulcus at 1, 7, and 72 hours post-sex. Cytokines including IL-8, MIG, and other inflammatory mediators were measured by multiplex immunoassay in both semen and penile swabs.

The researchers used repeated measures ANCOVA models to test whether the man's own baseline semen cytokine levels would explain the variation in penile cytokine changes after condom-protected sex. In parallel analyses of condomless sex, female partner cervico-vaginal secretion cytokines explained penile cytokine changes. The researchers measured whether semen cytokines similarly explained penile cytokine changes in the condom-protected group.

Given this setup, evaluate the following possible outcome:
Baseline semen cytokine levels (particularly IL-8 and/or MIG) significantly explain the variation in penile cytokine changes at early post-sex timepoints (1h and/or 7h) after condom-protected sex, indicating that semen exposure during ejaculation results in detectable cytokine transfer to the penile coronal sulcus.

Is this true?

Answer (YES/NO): YES